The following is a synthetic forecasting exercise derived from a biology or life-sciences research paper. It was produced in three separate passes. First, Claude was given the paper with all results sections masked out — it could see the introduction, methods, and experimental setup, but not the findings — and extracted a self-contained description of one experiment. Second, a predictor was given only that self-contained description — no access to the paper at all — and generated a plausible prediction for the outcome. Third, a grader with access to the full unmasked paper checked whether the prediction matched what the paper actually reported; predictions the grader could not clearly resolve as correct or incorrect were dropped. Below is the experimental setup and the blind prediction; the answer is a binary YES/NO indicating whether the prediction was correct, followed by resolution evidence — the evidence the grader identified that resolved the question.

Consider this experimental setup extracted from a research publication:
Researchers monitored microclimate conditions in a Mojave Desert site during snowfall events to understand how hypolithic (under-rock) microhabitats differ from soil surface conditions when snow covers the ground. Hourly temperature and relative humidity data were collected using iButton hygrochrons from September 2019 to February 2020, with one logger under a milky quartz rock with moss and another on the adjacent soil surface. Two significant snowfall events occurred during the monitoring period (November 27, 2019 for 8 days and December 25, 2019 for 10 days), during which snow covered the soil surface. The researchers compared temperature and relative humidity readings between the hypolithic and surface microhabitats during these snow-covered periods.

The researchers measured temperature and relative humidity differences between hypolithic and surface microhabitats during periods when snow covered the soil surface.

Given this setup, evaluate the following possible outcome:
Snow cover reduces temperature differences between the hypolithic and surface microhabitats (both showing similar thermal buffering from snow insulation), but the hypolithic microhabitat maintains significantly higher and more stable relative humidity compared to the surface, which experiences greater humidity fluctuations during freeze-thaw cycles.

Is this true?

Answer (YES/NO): NO